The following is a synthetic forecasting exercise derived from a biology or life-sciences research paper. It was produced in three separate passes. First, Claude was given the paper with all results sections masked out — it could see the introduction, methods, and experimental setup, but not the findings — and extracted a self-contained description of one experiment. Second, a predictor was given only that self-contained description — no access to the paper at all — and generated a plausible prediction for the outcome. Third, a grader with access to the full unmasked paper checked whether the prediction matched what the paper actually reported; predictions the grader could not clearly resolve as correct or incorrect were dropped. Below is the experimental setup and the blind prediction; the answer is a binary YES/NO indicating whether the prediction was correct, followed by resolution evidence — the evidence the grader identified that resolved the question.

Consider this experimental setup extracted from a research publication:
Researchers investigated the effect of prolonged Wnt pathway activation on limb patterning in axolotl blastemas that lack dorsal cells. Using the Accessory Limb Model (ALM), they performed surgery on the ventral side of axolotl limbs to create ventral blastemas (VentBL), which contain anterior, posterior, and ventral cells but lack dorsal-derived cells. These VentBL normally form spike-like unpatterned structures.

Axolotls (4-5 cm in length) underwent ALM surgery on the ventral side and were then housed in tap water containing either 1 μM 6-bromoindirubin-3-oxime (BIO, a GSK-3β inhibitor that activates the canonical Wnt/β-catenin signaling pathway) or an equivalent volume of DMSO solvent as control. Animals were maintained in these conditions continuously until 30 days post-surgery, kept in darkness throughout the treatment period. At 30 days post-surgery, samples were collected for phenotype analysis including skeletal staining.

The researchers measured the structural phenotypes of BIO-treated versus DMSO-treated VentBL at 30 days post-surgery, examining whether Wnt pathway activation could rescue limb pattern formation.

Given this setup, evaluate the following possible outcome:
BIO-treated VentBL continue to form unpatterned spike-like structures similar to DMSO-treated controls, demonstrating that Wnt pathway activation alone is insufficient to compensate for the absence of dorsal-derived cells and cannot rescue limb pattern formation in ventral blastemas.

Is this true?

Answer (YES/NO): NO